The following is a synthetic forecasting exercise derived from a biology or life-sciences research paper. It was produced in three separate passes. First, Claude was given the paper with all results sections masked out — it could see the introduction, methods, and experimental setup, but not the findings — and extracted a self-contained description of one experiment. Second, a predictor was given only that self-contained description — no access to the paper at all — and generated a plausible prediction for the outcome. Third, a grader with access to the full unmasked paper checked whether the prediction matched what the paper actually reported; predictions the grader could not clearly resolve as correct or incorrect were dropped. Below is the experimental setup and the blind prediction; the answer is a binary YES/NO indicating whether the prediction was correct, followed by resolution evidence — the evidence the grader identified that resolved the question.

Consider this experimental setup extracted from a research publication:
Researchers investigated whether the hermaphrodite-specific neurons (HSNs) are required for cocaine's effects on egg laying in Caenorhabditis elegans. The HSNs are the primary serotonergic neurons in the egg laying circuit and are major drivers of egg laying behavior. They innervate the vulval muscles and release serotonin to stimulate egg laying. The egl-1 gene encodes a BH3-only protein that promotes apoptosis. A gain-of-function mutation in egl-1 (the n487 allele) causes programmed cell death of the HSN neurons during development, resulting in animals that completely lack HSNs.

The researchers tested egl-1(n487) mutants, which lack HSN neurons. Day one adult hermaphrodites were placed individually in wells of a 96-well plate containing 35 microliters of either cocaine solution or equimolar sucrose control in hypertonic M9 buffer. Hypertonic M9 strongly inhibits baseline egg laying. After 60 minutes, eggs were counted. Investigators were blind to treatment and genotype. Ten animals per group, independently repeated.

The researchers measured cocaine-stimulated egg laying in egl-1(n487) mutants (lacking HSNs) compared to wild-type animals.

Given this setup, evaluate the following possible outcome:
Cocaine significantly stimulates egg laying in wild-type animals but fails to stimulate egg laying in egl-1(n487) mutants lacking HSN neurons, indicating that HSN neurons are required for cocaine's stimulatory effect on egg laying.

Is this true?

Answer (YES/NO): NO